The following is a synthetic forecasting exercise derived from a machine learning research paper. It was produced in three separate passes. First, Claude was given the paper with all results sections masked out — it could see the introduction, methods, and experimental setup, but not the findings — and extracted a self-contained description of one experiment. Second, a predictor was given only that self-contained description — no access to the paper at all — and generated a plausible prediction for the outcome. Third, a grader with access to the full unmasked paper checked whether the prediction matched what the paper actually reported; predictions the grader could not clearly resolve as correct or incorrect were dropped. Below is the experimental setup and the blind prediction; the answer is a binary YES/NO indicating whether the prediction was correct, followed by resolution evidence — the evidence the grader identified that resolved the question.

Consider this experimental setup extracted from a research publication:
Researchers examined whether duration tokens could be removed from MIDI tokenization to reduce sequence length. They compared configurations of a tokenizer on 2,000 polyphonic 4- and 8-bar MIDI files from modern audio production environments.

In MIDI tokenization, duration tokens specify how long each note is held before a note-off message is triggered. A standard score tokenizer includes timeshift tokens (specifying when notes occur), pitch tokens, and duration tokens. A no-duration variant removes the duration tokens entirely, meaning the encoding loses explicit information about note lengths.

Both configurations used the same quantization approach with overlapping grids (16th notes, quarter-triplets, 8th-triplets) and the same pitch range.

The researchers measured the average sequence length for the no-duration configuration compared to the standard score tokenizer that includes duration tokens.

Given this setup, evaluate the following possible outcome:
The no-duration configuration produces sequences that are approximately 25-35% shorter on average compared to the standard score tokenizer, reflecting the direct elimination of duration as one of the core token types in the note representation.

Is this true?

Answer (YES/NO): NO